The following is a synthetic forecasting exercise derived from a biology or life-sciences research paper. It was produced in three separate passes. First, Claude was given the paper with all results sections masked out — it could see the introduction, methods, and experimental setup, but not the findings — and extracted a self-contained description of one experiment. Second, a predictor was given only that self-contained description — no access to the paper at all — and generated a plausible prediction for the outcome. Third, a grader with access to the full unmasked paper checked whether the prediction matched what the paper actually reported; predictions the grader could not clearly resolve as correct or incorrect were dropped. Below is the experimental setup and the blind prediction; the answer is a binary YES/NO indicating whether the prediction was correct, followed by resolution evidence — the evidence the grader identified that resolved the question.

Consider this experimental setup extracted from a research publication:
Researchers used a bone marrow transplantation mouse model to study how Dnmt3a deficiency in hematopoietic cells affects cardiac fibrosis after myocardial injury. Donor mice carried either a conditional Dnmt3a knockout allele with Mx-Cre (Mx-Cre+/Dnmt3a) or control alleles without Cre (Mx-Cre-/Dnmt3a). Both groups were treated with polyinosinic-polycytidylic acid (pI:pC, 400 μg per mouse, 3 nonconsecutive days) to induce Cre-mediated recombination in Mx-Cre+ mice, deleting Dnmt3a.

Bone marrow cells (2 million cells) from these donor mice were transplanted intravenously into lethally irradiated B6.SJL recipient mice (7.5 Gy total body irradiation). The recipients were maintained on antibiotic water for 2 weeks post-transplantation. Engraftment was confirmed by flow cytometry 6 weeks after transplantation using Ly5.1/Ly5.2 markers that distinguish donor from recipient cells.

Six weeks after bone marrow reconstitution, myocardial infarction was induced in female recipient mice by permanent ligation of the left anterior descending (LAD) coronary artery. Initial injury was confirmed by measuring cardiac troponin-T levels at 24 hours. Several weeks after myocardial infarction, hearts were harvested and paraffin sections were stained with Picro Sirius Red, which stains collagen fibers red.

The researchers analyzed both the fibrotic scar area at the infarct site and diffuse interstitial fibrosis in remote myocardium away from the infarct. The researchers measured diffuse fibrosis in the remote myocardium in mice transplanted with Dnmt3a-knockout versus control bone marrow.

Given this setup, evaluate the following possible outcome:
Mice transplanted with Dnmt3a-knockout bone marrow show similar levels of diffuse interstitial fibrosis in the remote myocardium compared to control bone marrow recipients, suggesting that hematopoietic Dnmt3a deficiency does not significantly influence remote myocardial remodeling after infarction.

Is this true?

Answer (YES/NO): NO